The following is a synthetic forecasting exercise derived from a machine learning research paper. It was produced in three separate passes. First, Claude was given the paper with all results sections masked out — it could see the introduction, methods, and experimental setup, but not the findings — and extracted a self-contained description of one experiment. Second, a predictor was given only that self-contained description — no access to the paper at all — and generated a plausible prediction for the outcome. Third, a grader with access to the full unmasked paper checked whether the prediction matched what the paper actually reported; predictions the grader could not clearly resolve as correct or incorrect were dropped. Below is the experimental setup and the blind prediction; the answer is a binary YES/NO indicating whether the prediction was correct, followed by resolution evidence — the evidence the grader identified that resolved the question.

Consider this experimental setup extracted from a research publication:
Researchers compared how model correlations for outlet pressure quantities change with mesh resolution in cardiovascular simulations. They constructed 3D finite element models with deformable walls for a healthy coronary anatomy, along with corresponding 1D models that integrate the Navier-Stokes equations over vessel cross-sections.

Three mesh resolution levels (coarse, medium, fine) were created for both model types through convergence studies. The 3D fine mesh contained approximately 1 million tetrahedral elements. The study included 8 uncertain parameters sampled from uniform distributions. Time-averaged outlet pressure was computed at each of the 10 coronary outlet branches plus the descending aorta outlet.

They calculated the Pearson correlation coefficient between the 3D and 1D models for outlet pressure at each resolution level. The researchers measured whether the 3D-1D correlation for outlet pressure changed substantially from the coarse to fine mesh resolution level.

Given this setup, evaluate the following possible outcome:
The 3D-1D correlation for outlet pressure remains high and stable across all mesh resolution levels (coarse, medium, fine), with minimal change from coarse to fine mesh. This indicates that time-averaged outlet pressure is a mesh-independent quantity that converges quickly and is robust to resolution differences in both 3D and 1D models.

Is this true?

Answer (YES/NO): YES